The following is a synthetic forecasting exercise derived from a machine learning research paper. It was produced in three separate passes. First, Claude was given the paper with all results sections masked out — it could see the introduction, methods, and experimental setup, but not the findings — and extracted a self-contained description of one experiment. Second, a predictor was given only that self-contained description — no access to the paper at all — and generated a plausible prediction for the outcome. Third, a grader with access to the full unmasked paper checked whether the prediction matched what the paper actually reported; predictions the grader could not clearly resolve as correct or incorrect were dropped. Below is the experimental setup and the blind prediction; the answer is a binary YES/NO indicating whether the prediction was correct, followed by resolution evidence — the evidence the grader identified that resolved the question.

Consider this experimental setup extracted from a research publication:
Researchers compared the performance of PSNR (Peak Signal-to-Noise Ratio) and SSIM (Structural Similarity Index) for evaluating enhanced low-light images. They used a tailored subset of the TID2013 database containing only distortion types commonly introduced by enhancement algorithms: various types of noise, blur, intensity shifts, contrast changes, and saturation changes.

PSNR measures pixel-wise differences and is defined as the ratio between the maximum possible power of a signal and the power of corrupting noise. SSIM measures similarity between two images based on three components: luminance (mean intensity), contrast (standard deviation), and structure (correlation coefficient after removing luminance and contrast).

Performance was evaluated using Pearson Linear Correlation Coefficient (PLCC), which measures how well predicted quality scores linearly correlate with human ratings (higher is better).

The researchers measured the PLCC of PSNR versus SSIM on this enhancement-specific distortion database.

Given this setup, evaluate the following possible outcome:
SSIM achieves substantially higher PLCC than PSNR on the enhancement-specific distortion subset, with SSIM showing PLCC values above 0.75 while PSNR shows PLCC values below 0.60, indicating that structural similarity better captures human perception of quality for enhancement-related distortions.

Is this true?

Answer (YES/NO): NO